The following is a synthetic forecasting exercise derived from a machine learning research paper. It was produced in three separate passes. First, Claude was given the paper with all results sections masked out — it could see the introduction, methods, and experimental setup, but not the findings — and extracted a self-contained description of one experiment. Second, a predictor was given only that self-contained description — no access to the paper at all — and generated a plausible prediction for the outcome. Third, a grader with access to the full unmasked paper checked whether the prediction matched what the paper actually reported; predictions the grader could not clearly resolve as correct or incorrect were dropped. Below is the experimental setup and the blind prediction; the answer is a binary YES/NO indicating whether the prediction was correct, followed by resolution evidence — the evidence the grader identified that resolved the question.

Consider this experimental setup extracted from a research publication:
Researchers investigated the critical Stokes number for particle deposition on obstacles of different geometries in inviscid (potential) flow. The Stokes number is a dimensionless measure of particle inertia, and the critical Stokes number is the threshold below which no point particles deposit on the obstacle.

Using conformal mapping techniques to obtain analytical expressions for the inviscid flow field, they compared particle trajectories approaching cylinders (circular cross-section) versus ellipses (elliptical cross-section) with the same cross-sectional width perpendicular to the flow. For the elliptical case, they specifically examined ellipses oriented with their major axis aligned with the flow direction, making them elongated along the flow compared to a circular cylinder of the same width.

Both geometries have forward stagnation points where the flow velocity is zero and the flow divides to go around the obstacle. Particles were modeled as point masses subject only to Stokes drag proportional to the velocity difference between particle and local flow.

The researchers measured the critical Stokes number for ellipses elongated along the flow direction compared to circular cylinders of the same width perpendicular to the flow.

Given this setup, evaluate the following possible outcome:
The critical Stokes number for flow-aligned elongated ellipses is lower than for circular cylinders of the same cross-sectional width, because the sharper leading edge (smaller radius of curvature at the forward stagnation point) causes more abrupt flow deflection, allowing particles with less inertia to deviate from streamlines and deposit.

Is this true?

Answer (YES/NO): YES